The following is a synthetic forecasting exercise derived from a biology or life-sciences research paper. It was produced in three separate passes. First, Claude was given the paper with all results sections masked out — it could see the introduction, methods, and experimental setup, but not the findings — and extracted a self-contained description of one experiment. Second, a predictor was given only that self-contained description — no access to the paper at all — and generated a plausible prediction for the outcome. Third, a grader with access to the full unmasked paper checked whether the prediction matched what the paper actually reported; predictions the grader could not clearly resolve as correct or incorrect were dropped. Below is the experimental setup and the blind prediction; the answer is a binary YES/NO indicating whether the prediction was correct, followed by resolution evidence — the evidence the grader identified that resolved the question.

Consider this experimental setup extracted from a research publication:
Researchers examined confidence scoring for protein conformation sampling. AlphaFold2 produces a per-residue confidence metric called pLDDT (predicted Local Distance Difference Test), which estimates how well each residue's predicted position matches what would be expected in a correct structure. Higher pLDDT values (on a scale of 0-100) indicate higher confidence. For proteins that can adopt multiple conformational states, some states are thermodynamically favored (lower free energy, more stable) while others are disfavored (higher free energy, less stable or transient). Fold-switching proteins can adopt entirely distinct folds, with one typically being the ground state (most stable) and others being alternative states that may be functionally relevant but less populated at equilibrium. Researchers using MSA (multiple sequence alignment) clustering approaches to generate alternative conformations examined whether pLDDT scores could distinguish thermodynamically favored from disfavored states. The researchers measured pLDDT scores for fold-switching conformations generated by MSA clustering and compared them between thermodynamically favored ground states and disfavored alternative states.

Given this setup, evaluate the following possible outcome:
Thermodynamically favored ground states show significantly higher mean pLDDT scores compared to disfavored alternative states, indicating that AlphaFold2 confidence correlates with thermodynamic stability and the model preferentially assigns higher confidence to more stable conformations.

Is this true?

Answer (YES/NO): NO